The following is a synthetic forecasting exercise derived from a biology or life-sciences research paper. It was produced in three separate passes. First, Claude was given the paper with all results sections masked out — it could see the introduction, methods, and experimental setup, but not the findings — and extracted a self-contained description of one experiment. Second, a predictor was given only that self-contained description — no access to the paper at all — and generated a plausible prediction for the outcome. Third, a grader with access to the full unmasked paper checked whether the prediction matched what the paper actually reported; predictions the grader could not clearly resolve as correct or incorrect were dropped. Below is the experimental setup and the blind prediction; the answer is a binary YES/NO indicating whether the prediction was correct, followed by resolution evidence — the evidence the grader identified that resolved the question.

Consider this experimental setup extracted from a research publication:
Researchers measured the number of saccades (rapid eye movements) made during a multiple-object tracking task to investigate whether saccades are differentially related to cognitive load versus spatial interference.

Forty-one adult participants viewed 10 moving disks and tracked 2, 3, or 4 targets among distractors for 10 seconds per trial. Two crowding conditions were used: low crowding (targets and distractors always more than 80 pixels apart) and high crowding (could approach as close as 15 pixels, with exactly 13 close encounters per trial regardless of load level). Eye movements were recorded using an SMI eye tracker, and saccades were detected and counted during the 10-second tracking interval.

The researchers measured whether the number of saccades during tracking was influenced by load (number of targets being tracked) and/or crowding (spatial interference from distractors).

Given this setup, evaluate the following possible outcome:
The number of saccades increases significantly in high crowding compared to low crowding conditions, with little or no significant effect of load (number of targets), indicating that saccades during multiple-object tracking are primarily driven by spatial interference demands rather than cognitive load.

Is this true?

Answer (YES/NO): NO